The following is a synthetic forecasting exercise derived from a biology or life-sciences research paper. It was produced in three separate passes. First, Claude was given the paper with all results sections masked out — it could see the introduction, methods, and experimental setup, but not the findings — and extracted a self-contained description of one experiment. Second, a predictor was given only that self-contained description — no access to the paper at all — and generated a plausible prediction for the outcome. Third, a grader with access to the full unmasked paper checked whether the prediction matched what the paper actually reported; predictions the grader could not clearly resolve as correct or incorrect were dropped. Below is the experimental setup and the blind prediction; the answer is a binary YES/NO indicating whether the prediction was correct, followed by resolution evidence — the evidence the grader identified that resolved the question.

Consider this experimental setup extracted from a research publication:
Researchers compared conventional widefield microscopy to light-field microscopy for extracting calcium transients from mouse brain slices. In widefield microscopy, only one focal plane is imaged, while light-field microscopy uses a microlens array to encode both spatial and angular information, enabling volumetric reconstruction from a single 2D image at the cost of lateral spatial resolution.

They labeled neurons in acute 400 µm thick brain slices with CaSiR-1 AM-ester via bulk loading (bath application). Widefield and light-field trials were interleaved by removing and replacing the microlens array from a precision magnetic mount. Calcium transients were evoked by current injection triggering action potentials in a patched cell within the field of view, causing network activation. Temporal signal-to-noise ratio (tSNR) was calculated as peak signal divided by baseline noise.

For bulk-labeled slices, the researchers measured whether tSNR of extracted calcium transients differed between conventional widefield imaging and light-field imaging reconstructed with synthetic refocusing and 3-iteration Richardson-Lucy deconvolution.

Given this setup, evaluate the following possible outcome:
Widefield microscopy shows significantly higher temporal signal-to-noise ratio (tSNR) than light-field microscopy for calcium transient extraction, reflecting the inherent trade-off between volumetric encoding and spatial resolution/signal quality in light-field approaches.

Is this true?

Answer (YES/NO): NO